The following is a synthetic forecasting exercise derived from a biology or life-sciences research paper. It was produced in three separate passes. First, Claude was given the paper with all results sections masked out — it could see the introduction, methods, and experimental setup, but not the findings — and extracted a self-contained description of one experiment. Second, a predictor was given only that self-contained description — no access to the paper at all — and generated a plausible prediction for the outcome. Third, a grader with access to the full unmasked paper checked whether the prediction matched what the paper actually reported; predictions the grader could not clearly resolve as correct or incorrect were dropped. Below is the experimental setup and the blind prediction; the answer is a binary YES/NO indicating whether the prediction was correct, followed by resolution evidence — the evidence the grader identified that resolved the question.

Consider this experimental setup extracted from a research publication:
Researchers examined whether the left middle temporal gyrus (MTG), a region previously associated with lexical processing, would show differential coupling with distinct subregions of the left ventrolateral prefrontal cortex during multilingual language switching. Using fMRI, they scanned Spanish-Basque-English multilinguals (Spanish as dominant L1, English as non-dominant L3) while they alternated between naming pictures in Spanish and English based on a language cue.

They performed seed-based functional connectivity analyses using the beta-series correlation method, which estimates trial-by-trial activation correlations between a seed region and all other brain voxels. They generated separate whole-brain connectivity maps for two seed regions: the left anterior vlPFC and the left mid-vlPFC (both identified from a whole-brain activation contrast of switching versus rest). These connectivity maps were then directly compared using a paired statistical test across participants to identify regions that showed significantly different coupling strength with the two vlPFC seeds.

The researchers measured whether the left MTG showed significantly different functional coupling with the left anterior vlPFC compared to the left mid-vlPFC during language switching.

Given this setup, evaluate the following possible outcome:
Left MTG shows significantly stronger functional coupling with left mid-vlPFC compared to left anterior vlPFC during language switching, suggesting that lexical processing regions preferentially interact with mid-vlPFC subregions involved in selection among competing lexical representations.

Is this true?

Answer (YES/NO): NO